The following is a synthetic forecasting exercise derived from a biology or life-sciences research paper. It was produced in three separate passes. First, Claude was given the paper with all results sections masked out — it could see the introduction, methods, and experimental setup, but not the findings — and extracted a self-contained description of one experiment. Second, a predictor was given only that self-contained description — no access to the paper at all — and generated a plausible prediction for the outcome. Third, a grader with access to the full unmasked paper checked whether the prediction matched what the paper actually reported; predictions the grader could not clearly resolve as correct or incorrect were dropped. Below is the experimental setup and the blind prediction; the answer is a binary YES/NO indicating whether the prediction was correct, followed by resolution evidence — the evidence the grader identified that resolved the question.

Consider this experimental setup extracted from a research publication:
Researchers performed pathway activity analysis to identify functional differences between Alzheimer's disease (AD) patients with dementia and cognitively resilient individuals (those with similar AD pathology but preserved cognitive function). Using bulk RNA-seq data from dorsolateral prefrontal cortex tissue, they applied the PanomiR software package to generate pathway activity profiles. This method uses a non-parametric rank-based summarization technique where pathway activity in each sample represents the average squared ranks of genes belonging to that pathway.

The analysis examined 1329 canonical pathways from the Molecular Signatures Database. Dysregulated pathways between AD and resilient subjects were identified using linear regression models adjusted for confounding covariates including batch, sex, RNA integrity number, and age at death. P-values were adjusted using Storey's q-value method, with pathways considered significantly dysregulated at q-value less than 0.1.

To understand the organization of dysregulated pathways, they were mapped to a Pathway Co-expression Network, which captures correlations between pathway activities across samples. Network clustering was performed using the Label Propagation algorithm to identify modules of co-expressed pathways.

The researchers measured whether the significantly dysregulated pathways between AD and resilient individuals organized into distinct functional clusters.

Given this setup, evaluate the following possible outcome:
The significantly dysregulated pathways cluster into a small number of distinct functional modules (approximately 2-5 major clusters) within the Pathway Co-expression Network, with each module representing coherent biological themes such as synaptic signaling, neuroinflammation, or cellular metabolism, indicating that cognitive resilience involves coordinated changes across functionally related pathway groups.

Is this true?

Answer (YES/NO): YES